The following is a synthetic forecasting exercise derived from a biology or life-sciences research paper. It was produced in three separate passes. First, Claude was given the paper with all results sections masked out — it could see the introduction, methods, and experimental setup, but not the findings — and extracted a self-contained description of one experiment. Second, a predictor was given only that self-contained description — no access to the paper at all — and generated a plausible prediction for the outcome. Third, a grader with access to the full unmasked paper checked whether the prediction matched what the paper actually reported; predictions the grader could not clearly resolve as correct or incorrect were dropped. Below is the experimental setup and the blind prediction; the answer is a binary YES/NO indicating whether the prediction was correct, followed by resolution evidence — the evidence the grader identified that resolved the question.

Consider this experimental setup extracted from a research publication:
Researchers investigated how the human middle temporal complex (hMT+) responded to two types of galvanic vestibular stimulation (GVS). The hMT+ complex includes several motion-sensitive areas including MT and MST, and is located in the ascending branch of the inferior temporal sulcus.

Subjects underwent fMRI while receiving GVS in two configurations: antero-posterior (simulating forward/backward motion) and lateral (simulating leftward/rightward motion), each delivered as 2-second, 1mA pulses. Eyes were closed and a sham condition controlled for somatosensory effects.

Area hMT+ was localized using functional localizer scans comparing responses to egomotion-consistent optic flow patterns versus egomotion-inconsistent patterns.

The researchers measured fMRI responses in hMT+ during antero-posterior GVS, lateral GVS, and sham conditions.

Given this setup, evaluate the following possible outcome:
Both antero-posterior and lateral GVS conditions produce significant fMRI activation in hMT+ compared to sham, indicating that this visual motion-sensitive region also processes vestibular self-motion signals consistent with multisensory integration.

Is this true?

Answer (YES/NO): YES